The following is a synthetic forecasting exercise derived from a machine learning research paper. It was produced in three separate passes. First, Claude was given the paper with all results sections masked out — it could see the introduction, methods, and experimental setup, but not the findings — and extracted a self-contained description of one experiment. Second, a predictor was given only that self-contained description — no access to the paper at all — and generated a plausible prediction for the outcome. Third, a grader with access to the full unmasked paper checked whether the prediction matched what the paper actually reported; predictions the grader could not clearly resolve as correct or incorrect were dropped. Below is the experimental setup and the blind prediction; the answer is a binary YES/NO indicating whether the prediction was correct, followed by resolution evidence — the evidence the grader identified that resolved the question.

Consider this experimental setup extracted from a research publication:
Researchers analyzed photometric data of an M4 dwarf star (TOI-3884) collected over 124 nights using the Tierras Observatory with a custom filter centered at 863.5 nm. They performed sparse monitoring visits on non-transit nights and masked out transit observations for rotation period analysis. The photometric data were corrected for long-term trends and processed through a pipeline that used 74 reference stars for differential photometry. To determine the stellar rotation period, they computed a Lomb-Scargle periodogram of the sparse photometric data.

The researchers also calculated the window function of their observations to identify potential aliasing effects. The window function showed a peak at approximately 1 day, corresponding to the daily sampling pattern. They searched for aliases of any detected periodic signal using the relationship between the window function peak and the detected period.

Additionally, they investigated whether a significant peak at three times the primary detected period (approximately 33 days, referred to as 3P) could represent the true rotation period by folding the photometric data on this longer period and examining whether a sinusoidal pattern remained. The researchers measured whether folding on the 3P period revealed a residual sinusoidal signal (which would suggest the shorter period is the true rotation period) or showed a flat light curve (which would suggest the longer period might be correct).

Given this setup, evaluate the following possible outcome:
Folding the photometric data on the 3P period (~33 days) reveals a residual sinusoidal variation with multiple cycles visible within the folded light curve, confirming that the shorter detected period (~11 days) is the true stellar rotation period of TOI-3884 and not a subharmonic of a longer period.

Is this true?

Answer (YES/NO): YES